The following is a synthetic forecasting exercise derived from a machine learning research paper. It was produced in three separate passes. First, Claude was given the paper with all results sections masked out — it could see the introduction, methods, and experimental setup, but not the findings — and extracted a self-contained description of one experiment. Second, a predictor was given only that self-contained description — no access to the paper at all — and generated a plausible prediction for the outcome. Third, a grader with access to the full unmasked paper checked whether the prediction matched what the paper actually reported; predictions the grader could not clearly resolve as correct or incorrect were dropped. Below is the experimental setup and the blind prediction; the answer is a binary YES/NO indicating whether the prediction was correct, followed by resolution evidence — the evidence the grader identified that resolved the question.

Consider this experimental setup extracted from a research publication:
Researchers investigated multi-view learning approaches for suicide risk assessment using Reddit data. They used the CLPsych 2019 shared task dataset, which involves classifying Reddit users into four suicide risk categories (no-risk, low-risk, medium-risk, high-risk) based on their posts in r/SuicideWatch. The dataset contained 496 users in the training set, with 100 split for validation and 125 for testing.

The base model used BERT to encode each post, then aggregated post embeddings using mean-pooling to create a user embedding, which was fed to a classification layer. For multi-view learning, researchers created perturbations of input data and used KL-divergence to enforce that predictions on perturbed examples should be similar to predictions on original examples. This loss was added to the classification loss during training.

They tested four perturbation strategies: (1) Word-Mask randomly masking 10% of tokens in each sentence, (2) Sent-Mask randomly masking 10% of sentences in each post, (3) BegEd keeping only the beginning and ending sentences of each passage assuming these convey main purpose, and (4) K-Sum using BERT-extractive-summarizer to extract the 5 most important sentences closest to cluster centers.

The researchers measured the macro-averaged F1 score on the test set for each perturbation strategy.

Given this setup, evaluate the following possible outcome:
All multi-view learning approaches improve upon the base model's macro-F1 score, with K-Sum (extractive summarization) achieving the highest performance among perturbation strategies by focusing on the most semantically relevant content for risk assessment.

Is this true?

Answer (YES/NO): NO